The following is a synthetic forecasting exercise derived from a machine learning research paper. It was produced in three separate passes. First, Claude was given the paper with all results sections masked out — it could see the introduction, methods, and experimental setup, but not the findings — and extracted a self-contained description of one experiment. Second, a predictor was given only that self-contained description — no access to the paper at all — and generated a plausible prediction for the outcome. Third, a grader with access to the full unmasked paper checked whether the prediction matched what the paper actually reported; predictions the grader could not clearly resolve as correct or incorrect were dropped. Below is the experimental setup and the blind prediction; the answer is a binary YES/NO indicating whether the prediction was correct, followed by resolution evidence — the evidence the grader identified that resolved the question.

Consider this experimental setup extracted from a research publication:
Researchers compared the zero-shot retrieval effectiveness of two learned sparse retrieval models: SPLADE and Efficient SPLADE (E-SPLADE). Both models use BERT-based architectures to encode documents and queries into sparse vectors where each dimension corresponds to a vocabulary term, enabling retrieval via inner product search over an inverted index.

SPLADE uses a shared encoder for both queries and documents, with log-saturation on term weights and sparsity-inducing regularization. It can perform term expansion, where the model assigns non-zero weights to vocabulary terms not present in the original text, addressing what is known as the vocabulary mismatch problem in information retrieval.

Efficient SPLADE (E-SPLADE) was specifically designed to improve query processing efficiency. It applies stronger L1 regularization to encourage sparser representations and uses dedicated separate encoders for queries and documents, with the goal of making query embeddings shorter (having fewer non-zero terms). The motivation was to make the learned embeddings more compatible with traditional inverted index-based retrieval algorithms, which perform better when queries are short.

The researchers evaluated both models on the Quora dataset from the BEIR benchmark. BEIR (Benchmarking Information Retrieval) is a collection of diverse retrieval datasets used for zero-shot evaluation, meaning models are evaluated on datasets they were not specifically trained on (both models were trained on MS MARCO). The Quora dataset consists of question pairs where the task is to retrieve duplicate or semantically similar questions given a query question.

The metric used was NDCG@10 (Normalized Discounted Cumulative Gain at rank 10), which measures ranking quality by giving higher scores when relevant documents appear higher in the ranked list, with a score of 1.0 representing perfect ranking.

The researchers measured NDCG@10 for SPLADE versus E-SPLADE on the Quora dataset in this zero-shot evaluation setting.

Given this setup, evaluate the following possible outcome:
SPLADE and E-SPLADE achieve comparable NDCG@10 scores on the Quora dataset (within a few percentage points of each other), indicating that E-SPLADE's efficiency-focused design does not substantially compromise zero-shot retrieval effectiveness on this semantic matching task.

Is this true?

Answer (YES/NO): NO